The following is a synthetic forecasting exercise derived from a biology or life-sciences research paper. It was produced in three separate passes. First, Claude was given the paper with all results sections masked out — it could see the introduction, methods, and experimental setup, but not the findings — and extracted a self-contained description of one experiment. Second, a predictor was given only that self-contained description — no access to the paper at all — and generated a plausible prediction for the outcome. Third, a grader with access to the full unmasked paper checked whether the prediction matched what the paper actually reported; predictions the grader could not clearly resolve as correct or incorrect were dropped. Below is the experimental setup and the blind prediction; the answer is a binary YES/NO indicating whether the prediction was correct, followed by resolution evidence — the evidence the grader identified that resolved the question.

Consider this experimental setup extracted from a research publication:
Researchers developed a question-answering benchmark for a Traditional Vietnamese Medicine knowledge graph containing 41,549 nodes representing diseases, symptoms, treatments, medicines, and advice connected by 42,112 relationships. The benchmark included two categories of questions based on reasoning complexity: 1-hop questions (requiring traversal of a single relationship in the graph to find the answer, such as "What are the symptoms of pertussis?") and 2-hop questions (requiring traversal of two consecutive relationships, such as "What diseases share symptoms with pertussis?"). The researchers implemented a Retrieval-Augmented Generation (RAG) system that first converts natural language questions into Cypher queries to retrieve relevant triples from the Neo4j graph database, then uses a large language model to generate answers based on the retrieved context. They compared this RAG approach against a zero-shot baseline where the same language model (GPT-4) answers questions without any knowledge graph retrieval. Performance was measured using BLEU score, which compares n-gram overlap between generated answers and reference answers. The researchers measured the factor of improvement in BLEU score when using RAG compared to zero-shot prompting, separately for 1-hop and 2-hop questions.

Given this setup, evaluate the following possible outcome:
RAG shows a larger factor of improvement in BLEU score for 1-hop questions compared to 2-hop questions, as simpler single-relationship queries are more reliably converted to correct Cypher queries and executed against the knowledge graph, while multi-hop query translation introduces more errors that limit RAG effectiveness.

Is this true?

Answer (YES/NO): NO